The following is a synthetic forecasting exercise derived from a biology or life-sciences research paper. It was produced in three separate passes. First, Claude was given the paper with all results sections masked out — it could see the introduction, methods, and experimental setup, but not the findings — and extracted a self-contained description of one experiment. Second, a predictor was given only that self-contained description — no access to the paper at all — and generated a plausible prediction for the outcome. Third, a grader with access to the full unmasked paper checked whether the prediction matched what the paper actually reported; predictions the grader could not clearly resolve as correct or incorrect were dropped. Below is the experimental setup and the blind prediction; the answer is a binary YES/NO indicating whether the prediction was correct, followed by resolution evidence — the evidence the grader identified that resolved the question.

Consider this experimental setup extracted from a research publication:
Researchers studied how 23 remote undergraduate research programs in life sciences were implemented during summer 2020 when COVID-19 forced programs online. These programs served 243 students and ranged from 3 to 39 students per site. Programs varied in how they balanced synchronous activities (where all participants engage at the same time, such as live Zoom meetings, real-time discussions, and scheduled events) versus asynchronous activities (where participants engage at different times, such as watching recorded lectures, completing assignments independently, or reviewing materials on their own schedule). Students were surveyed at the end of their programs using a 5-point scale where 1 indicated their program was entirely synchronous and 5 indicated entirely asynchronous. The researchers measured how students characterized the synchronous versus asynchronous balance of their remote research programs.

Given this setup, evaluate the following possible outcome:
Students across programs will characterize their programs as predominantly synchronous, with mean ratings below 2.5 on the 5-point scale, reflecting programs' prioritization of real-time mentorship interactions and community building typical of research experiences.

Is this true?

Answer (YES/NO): NO